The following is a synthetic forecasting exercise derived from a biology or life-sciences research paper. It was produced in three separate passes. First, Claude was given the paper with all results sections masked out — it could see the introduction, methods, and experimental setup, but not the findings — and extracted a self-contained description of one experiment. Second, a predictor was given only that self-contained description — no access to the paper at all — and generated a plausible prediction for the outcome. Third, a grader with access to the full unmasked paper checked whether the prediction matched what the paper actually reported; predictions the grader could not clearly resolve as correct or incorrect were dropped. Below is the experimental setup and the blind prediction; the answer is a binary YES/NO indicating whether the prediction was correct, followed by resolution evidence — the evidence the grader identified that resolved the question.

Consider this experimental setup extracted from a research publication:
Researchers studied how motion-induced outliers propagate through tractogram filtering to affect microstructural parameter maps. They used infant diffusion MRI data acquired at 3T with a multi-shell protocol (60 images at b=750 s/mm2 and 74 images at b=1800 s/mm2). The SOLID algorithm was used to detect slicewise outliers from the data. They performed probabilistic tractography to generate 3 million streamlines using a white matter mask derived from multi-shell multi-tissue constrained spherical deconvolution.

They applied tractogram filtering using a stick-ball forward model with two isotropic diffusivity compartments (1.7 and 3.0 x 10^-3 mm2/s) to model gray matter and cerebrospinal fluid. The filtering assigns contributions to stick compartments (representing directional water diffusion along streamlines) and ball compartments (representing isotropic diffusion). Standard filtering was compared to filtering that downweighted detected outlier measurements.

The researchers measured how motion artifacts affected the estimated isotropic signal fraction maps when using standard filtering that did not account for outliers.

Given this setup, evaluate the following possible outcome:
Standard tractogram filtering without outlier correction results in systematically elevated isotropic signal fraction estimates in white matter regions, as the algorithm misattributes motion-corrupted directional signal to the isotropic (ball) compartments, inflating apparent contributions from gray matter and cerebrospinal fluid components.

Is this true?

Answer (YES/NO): YES